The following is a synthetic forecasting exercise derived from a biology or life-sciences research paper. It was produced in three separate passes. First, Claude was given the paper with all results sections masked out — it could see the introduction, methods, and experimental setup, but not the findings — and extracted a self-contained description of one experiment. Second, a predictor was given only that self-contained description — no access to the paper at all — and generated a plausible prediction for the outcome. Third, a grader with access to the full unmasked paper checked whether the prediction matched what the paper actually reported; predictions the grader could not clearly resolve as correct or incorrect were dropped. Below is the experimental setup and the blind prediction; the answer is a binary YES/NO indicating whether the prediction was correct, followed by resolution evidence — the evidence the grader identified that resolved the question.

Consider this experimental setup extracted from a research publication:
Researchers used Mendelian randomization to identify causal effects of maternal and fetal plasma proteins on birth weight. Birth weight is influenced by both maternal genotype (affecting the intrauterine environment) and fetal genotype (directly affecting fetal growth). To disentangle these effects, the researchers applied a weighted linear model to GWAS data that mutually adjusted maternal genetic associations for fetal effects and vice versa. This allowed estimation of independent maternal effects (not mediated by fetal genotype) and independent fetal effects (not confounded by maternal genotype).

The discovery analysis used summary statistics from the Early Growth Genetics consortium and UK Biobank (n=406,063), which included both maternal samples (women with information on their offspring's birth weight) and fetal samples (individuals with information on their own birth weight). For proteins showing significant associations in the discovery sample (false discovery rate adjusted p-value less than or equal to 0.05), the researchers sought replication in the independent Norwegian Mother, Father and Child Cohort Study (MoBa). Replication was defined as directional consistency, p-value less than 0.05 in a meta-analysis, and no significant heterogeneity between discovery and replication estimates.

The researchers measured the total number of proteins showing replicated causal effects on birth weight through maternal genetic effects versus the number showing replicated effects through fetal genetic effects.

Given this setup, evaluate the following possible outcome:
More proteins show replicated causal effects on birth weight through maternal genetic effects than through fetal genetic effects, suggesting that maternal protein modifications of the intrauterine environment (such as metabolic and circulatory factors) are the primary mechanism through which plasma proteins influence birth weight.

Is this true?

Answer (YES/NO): YES